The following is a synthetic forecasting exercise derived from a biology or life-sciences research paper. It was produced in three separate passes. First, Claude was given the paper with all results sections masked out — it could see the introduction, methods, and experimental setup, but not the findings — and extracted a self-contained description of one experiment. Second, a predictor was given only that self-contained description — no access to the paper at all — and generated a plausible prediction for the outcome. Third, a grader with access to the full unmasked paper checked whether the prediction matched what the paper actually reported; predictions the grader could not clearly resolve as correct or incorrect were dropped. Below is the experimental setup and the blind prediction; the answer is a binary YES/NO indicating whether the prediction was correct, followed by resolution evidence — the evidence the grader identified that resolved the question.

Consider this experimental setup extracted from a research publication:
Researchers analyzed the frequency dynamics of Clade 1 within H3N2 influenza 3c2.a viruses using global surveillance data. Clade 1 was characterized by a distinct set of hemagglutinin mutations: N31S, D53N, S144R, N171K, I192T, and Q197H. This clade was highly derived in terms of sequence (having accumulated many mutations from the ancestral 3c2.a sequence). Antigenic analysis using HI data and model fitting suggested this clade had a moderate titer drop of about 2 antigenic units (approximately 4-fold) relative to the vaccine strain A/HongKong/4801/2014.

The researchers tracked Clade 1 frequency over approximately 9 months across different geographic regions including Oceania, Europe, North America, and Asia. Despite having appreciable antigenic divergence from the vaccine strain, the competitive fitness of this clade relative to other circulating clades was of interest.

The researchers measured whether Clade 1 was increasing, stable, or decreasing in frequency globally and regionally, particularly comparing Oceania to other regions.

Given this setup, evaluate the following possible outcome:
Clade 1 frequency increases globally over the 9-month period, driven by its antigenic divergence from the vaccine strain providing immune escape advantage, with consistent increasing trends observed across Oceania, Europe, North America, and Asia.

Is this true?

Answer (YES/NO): NO